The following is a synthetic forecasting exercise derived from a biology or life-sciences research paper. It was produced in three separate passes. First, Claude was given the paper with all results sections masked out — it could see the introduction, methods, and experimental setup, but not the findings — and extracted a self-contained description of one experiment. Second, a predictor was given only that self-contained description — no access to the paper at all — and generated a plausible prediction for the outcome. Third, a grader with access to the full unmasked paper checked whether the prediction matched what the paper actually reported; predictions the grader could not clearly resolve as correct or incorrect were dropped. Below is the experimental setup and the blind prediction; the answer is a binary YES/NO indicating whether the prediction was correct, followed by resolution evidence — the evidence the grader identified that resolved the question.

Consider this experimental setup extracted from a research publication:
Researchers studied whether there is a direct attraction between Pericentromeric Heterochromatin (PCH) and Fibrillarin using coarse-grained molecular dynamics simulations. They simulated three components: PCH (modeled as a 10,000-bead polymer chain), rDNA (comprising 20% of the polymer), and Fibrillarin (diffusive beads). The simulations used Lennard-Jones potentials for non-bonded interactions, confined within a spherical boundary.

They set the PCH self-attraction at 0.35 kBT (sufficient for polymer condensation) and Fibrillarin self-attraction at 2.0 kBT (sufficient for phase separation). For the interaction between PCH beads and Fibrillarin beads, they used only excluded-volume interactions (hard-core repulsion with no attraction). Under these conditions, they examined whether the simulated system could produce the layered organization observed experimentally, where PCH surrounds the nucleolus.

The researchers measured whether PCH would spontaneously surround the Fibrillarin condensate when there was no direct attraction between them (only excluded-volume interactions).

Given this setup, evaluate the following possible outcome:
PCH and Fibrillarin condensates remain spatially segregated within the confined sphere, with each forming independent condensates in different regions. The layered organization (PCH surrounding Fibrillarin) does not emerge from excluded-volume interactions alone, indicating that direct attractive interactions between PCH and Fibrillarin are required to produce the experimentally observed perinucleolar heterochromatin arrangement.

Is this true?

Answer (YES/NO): NO